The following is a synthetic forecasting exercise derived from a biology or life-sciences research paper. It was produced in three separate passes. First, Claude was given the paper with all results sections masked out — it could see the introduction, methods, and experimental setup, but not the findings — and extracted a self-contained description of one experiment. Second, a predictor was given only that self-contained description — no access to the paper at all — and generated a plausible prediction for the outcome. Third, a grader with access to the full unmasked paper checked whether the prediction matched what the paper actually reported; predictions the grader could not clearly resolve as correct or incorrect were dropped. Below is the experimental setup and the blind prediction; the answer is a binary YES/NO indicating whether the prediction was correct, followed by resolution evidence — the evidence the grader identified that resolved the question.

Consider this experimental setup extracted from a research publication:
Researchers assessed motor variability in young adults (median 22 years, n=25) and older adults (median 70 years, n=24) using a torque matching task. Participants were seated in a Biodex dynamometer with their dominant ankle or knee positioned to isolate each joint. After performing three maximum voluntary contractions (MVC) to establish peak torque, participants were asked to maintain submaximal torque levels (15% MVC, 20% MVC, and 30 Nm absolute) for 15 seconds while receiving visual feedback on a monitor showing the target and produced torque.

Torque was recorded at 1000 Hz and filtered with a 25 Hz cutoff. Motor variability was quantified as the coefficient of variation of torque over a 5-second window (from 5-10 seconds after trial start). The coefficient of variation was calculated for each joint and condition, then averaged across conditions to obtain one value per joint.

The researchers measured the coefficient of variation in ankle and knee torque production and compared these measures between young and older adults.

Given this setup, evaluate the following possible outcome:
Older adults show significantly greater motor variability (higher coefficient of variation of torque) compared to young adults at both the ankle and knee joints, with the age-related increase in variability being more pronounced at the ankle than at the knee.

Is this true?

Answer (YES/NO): NO